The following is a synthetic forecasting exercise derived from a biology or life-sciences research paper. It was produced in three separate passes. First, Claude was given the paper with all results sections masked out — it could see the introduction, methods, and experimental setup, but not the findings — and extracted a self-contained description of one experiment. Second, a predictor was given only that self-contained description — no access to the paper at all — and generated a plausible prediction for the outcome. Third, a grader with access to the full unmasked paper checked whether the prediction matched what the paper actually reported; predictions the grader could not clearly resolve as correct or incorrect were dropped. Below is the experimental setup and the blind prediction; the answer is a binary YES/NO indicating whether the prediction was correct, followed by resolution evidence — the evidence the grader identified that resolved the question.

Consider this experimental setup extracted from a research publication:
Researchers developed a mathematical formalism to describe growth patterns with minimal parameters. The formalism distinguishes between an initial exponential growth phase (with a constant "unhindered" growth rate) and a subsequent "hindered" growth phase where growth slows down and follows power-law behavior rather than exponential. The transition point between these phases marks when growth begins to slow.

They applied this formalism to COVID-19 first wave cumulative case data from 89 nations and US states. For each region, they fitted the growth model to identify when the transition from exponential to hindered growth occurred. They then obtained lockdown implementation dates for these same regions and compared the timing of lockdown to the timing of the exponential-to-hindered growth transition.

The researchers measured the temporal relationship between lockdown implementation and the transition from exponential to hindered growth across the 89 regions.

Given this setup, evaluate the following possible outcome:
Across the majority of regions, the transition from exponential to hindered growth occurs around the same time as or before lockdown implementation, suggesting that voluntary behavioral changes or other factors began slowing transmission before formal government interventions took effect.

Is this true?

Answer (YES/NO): NO